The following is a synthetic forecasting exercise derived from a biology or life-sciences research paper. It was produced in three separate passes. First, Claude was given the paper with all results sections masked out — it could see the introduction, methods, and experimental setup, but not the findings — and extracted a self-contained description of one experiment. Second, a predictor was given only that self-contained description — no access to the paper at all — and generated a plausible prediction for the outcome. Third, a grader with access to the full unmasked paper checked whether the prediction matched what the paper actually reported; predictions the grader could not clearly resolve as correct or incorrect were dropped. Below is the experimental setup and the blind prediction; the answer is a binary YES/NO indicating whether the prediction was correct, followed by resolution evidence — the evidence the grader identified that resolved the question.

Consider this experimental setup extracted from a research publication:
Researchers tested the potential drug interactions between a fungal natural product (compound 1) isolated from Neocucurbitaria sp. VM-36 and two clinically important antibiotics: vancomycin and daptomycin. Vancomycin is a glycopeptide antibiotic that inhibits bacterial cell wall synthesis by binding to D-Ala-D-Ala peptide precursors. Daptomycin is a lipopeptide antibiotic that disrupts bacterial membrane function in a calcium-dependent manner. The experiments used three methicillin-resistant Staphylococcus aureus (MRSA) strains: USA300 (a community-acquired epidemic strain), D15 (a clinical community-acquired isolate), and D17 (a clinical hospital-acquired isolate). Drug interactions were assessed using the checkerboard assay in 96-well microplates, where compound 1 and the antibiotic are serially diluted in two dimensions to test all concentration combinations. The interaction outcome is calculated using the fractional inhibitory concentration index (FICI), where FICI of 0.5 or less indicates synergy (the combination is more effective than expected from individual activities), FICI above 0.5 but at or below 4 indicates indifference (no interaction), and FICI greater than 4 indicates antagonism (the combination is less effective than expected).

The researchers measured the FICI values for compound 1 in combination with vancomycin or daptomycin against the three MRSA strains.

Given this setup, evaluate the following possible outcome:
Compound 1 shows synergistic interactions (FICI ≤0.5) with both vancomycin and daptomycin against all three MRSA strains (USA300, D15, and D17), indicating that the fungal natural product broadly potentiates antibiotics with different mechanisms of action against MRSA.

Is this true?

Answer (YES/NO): NO